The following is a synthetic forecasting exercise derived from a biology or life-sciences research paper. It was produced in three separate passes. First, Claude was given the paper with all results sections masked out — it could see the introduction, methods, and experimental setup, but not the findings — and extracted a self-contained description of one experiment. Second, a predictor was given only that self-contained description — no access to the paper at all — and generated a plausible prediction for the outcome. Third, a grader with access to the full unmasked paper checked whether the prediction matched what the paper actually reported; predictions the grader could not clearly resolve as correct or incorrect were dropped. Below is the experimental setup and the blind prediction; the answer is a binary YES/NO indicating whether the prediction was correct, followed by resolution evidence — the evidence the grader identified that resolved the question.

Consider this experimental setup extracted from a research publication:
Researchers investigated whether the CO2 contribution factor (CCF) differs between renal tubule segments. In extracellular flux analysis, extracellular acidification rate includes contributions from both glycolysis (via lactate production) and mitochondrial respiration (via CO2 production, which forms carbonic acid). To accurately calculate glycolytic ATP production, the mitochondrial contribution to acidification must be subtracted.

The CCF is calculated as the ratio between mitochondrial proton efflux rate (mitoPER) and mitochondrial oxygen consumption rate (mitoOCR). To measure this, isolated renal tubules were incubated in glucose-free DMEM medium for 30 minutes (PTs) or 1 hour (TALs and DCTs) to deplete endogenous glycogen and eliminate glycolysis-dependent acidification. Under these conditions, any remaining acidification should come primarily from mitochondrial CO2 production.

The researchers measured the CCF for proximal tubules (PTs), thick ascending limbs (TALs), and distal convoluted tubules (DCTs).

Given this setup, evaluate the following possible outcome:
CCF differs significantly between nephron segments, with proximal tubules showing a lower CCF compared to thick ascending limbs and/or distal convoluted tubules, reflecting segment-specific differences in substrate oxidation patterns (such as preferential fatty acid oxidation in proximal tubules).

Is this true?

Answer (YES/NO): NO